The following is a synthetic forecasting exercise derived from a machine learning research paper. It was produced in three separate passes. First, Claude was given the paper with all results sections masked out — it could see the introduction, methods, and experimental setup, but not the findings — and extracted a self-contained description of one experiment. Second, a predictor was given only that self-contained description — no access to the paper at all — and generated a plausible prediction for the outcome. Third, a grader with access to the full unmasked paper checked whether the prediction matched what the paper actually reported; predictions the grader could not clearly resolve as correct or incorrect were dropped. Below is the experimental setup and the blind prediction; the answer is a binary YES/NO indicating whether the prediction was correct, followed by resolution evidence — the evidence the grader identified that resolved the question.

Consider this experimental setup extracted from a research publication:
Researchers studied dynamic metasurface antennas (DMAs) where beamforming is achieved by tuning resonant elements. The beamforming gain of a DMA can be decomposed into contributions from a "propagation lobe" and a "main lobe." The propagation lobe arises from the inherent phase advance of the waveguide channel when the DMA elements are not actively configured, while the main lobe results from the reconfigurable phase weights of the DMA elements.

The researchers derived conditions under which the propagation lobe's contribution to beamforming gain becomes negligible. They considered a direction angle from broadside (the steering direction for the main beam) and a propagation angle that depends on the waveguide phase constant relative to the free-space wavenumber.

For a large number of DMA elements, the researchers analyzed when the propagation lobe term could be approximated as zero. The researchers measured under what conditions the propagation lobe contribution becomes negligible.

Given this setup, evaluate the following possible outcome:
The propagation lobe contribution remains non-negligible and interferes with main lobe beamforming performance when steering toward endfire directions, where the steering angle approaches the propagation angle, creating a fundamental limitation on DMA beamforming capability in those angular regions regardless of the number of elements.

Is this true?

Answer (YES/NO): NO